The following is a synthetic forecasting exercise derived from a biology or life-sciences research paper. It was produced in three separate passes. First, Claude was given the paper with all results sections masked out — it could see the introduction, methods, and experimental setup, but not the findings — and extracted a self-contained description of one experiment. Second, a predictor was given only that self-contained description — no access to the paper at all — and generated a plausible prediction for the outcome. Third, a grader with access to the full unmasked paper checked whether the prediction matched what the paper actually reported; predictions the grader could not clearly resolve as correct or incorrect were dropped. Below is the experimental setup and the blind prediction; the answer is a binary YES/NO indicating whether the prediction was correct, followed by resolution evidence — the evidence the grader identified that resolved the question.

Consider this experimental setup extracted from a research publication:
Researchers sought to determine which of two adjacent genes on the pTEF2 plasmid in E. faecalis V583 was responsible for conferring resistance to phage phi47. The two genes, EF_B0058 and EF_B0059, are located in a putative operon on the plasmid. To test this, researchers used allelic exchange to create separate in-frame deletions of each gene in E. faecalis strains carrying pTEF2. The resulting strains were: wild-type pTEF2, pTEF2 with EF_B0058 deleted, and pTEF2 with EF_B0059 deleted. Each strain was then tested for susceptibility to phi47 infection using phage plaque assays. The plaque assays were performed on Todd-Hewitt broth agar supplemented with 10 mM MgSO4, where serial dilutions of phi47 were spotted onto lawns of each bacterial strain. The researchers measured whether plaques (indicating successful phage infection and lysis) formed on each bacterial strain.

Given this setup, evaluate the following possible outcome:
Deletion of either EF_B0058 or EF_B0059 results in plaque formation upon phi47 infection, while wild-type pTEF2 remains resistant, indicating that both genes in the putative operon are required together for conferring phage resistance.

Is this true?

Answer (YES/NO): NO